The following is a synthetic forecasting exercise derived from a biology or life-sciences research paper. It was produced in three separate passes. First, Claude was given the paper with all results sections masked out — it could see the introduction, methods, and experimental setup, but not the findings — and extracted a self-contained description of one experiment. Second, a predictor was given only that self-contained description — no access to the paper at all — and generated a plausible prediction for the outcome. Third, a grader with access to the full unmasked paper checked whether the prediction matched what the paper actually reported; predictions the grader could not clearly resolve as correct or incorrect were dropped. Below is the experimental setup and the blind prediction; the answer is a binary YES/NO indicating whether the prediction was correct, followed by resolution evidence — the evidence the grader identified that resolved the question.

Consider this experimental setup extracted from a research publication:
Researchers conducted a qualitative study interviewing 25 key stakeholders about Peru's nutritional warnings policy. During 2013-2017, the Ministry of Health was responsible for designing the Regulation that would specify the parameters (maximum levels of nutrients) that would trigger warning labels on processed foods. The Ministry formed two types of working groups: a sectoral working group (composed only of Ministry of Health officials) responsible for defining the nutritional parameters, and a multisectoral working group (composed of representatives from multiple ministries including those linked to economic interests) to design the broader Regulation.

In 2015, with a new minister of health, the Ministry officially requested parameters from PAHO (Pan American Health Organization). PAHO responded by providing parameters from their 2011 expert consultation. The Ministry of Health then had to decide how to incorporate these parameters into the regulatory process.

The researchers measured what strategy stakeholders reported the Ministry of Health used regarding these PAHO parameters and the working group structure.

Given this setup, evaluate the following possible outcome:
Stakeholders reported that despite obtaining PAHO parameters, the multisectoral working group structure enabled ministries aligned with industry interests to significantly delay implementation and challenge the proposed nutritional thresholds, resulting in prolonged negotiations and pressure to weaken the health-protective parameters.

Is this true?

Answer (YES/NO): NO